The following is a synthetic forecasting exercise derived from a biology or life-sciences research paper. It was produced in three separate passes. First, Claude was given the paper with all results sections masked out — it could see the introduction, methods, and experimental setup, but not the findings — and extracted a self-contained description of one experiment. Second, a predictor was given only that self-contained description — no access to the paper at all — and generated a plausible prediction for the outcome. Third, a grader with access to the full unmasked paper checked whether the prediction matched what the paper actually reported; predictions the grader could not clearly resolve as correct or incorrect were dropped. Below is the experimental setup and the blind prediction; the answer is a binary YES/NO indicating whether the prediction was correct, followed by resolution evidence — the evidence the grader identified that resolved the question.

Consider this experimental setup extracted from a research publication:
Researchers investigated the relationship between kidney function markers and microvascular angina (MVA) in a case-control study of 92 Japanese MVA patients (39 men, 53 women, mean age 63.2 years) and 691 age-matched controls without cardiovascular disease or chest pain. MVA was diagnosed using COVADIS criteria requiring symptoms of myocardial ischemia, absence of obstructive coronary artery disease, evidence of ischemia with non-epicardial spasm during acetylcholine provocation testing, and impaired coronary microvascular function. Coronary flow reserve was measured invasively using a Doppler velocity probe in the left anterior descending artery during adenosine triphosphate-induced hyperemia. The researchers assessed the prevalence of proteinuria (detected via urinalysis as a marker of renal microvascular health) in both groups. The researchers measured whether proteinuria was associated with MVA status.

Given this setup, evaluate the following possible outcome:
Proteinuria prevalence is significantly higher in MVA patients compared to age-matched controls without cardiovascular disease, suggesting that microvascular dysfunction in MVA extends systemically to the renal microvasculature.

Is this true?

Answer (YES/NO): YES